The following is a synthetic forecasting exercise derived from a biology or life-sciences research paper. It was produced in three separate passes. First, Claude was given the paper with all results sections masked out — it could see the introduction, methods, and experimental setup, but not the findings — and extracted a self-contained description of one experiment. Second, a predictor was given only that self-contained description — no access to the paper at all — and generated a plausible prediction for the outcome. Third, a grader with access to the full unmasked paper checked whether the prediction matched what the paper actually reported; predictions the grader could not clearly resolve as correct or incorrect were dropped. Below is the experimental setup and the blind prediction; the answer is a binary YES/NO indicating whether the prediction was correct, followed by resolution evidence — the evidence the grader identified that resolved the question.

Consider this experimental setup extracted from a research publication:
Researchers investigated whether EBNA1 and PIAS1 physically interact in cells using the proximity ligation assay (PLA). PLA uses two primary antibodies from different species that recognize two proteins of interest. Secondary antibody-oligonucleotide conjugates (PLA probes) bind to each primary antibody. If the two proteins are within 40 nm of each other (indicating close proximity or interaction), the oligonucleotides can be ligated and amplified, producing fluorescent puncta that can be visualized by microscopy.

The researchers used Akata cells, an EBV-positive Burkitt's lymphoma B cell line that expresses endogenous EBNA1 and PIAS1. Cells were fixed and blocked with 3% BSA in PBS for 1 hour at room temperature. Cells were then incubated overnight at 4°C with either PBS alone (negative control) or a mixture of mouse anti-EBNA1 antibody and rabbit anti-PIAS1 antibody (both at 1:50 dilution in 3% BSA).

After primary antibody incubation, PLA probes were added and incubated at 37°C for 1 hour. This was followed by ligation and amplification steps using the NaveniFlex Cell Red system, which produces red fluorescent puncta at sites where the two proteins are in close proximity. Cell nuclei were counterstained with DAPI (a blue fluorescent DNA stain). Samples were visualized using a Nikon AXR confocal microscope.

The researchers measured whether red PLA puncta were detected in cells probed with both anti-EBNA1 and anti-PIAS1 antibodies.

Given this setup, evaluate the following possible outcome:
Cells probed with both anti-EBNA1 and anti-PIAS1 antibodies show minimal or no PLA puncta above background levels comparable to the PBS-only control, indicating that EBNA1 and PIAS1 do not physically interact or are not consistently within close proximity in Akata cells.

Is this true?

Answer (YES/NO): NO